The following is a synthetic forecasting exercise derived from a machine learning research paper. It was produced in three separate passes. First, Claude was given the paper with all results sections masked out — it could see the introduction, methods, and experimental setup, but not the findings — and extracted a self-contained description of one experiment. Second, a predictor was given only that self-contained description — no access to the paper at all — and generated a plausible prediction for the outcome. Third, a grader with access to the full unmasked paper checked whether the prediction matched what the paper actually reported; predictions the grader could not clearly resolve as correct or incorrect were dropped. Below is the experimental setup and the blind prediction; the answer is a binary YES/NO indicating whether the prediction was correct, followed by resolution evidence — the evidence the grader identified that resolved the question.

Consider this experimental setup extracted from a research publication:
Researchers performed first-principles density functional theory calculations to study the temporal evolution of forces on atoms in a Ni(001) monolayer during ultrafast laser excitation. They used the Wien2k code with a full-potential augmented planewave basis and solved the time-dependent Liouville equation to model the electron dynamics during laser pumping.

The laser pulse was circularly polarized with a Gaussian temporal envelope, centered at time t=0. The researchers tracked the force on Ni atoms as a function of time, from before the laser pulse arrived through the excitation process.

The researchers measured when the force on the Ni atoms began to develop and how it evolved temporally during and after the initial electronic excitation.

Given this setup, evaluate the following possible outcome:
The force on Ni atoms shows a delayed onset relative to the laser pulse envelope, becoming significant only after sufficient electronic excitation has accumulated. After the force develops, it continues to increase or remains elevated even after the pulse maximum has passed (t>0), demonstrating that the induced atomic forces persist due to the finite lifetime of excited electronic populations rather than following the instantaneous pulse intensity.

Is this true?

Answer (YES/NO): YES